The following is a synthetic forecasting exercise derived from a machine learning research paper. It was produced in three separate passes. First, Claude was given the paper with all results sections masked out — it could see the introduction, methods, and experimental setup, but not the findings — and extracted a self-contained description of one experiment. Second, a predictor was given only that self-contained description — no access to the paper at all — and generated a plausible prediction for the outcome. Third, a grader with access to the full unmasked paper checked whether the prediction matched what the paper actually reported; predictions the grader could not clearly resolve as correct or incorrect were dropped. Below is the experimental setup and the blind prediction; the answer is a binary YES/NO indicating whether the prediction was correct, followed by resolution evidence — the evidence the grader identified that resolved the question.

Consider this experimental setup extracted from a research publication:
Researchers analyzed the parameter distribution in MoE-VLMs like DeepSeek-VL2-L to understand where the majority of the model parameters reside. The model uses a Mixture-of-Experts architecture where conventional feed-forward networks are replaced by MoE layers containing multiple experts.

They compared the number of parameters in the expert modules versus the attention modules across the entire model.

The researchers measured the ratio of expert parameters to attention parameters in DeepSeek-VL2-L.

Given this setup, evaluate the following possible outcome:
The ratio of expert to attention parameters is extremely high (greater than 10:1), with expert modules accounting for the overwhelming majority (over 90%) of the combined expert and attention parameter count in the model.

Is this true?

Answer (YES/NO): YES